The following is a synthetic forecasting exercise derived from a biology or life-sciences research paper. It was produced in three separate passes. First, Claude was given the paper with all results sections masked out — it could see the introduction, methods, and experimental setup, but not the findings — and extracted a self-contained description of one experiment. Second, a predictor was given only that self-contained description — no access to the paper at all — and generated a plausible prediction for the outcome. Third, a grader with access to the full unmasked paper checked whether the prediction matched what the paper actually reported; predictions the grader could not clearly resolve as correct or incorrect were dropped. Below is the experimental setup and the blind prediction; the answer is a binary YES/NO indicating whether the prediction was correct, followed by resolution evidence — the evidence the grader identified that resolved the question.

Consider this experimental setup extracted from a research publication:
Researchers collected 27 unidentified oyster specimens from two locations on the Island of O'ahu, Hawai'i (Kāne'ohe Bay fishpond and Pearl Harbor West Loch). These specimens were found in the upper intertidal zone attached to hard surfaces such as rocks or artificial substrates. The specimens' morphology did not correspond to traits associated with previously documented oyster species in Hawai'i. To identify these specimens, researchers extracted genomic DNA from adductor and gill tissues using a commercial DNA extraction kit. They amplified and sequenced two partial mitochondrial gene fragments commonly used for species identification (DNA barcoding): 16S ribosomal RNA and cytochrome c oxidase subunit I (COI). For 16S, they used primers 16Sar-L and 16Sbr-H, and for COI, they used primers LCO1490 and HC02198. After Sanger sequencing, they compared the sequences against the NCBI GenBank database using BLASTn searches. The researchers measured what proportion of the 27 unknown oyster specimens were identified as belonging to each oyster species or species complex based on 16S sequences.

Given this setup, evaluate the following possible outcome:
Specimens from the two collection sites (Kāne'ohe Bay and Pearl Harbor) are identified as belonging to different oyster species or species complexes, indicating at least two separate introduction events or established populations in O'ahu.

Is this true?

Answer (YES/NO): NO